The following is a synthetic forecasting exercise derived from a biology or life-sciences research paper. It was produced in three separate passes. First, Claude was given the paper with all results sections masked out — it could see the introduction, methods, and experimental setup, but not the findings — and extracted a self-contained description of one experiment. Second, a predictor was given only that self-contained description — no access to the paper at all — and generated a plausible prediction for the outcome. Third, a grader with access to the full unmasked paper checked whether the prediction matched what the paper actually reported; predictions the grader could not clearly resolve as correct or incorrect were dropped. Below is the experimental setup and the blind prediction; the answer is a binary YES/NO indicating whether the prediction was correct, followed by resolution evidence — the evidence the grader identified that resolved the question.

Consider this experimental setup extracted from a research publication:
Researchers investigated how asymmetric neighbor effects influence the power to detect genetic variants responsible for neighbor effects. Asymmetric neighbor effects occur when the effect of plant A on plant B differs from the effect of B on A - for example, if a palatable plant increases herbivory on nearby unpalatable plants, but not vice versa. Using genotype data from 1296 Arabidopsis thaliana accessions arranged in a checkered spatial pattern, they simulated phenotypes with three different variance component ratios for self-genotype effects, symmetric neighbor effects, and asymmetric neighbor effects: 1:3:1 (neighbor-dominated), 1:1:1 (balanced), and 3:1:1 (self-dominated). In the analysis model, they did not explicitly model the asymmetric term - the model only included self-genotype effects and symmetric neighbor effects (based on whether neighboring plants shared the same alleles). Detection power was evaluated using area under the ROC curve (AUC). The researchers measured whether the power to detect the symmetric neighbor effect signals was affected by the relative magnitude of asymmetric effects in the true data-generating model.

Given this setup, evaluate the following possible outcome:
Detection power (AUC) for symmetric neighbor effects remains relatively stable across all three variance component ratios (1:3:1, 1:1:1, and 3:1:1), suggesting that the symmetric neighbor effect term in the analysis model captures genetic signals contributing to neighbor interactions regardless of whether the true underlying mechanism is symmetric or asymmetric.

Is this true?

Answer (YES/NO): YES